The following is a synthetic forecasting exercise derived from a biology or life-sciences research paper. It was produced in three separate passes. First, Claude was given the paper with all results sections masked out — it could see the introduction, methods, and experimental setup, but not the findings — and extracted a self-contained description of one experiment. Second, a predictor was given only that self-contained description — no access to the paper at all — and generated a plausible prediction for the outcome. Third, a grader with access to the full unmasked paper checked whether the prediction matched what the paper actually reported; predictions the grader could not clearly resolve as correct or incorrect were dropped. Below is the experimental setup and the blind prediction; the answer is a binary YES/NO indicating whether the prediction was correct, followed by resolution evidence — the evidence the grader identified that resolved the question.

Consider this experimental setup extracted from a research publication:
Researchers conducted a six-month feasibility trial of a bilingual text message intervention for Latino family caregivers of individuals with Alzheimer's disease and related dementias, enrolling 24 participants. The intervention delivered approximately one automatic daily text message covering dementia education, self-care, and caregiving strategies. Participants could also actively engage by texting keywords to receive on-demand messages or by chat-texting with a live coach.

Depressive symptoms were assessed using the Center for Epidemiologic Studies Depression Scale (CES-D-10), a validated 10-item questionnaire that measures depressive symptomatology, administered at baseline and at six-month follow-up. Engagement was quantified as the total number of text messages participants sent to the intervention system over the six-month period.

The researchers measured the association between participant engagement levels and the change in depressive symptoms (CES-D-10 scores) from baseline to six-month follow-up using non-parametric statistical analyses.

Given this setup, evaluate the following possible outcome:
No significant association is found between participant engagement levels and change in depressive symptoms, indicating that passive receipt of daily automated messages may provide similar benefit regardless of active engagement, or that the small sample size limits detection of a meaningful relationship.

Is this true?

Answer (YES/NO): YES